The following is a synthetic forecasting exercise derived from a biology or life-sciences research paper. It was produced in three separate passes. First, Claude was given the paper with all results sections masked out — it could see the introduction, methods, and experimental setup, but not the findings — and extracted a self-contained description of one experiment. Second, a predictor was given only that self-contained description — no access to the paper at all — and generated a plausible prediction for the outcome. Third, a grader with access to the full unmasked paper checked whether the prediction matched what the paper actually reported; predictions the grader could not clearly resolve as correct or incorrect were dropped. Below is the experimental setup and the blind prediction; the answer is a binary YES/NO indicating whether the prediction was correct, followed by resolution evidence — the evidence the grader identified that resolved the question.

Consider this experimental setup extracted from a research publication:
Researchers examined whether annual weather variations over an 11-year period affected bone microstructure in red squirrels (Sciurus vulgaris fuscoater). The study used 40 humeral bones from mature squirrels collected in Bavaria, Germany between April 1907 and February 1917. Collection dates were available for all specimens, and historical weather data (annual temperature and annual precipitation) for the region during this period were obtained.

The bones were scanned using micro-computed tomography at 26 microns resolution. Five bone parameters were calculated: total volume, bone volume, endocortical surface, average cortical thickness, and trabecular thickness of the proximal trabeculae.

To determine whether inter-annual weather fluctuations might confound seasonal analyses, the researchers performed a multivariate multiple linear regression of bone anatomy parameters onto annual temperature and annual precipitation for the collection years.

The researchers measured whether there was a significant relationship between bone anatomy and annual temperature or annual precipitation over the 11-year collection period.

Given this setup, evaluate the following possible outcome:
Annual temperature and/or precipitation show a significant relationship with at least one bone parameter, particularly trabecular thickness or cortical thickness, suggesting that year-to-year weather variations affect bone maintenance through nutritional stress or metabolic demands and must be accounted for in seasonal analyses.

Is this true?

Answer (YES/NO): NO